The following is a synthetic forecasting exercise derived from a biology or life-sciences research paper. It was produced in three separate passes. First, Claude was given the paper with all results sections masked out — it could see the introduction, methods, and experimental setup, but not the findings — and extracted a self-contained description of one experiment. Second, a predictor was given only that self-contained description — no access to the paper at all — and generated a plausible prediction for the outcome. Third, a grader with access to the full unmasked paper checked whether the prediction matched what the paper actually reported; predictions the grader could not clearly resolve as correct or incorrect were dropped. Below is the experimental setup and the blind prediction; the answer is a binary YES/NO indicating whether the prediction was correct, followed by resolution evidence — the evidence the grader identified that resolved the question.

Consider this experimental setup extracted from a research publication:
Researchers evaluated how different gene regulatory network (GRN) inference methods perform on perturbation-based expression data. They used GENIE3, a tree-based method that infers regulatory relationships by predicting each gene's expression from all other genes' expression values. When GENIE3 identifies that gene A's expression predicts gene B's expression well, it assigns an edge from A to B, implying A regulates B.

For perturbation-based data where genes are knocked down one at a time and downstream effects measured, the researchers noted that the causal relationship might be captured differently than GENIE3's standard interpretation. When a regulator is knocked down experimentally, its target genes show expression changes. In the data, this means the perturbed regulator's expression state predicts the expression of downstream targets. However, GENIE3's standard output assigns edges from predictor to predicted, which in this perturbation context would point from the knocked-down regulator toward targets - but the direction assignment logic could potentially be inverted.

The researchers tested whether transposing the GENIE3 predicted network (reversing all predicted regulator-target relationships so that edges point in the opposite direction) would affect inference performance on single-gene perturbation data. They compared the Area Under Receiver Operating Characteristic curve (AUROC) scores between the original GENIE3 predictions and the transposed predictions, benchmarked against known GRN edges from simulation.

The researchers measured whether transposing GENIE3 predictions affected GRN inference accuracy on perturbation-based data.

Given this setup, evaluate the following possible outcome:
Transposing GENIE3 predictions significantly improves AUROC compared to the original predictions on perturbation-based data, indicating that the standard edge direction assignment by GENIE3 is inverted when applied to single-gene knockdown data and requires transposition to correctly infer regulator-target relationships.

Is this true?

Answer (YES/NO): YES